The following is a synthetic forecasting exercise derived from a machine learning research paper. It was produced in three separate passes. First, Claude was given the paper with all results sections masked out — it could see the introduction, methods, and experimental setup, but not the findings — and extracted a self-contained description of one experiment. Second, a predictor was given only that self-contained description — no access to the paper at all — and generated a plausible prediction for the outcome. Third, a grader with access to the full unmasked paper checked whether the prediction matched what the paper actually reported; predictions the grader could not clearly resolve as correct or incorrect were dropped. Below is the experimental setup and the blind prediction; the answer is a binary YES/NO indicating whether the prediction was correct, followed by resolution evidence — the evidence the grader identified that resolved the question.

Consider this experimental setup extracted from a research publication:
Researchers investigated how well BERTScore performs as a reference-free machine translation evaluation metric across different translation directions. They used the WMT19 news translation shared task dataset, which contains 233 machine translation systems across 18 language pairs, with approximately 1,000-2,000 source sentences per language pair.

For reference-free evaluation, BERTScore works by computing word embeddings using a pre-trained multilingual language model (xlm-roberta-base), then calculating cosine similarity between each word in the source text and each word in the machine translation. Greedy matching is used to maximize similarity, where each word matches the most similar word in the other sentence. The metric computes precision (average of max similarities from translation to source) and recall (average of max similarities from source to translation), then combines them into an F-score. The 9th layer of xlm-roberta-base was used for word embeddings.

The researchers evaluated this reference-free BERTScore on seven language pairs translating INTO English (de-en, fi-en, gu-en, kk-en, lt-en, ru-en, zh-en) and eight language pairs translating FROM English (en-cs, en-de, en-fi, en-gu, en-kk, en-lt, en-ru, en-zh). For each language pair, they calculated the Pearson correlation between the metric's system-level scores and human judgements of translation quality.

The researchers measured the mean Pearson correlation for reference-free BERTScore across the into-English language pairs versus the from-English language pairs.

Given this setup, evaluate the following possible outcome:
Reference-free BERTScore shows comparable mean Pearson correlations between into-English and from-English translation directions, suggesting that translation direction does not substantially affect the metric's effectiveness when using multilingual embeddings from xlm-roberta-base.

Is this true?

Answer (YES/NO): NO